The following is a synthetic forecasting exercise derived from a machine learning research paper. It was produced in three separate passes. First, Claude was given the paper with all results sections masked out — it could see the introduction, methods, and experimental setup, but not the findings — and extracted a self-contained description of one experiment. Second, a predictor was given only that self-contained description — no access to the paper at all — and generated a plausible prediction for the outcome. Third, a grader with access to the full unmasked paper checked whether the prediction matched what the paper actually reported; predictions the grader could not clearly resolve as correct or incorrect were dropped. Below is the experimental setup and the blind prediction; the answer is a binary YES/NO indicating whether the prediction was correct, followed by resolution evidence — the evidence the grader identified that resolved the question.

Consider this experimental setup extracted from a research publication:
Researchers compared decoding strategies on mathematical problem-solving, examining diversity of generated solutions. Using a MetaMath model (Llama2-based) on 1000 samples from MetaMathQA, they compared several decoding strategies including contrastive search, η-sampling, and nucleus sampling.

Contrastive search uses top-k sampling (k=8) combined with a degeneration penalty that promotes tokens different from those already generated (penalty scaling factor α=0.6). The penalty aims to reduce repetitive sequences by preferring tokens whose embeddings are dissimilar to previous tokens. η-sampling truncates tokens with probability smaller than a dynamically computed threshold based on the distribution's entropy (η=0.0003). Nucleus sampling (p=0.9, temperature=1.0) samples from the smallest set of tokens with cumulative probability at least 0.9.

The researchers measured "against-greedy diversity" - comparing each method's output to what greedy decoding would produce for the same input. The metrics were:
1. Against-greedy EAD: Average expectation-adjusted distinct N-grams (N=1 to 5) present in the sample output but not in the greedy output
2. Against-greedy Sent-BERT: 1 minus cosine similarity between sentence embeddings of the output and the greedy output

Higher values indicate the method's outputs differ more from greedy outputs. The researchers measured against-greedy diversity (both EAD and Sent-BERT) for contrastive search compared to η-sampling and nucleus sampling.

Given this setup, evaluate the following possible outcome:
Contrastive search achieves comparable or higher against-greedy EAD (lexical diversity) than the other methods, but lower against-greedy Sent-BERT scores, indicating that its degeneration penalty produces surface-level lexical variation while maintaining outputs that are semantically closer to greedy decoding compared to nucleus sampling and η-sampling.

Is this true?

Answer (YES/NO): NO